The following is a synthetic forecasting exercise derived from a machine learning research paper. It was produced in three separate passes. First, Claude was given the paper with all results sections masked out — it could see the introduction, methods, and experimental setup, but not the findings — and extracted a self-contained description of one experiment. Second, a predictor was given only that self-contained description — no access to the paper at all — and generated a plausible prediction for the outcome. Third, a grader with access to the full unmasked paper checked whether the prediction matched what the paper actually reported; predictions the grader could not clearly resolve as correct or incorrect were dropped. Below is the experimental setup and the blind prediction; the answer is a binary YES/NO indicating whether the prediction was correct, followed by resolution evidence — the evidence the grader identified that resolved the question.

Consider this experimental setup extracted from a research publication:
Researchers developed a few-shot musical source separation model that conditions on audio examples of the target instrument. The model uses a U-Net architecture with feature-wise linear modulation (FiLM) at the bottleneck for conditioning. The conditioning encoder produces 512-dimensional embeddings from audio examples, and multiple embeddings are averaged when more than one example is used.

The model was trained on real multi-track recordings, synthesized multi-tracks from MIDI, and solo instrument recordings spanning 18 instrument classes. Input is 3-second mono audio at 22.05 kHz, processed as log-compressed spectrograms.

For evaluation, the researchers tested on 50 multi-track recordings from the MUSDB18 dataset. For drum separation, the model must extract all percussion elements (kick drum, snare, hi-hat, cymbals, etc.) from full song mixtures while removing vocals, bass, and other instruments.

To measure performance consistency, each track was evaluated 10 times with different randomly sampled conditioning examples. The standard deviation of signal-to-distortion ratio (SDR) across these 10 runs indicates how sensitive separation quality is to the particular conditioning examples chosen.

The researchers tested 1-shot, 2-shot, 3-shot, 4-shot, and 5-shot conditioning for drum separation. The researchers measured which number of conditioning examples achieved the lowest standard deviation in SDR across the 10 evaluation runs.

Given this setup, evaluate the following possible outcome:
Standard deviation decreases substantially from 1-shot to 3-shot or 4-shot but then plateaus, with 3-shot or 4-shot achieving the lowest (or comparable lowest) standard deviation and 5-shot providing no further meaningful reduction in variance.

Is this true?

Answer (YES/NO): NO